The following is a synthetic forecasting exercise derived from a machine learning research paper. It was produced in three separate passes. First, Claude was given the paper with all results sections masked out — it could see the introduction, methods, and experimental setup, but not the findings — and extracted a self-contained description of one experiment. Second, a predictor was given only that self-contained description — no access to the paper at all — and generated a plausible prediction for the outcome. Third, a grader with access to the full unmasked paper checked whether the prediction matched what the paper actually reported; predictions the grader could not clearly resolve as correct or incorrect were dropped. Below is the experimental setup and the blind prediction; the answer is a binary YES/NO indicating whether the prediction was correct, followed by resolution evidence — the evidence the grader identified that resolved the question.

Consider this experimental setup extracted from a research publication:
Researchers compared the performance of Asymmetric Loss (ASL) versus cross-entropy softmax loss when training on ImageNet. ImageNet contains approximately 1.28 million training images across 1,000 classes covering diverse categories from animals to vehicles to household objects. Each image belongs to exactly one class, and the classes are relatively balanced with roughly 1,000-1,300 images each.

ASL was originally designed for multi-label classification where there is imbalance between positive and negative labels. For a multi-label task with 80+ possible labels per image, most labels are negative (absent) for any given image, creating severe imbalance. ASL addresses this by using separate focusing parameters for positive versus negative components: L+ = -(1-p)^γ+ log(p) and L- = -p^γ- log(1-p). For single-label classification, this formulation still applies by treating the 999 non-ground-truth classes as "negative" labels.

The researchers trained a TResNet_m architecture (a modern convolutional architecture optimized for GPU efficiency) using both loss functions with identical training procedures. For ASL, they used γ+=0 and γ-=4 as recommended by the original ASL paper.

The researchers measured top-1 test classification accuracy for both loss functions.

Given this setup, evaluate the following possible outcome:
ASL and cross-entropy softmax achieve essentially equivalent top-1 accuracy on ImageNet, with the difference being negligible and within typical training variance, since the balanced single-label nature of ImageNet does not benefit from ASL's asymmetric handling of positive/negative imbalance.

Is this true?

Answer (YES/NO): NO